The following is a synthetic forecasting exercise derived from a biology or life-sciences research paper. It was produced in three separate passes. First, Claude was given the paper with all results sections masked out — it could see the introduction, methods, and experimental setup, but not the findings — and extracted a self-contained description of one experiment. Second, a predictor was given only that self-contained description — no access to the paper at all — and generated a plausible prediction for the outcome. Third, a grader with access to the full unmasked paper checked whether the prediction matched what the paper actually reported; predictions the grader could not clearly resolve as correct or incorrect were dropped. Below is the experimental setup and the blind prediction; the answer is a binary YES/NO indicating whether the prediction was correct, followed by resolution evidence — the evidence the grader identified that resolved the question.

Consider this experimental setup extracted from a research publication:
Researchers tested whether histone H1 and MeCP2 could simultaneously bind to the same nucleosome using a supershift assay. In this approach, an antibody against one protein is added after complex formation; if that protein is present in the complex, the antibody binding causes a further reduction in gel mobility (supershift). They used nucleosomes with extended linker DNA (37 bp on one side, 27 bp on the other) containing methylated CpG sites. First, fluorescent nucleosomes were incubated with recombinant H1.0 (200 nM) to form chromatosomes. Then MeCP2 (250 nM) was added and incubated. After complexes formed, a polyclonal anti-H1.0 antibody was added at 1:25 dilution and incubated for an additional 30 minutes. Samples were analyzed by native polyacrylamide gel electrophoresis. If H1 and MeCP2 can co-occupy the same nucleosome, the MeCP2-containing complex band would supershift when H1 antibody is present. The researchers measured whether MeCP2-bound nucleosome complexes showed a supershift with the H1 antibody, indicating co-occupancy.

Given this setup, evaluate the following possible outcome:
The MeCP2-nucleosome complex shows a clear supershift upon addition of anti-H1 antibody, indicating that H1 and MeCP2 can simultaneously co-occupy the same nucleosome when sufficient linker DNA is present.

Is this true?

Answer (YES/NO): YES